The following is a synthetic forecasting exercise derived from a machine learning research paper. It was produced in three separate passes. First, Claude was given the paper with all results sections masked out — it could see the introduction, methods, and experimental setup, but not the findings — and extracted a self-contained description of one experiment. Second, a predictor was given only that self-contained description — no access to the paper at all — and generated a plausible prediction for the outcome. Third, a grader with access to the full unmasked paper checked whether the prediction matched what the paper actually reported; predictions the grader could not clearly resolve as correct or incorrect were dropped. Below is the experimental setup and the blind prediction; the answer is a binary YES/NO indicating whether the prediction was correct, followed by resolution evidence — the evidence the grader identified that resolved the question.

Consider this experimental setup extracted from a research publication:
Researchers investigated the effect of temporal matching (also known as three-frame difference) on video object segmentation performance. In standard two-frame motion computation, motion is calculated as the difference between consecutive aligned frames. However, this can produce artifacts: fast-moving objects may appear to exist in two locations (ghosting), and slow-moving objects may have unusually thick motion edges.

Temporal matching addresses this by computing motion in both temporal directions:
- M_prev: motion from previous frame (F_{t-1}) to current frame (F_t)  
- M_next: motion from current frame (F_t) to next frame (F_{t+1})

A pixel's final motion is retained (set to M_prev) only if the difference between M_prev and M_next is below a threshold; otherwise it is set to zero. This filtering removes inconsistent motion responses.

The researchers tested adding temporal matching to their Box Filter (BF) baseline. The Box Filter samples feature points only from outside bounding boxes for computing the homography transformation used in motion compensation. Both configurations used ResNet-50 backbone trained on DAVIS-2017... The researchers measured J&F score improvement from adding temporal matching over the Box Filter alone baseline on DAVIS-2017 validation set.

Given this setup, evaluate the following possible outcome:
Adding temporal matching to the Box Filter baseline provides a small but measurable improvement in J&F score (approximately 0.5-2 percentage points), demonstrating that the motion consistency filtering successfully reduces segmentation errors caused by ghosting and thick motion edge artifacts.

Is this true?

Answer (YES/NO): NO